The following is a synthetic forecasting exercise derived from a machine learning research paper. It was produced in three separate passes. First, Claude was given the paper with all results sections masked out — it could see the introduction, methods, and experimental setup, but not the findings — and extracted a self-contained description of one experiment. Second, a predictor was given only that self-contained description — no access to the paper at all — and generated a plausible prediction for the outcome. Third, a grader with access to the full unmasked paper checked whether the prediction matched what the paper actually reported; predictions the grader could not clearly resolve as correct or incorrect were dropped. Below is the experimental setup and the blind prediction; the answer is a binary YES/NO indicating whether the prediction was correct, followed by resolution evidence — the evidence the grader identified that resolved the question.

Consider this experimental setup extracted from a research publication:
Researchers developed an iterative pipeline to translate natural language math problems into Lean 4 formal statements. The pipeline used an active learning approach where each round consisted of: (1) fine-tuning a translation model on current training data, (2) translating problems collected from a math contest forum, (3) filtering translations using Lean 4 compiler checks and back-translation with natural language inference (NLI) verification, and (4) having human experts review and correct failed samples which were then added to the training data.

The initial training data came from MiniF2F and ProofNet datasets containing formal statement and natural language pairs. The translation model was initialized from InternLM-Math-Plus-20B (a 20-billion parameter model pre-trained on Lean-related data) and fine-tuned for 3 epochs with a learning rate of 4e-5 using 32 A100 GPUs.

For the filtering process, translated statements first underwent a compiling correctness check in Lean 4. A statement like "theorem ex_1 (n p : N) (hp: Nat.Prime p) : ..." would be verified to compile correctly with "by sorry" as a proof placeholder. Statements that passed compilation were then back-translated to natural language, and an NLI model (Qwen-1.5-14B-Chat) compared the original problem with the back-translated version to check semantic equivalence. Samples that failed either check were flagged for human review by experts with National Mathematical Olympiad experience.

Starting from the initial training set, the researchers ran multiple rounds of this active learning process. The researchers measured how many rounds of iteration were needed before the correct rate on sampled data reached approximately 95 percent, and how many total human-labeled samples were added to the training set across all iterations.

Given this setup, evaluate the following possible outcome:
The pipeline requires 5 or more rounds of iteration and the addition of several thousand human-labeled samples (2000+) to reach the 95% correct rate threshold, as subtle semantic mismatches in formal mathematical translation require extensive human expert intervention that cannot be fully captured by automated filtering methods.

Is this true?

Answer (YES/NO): NO